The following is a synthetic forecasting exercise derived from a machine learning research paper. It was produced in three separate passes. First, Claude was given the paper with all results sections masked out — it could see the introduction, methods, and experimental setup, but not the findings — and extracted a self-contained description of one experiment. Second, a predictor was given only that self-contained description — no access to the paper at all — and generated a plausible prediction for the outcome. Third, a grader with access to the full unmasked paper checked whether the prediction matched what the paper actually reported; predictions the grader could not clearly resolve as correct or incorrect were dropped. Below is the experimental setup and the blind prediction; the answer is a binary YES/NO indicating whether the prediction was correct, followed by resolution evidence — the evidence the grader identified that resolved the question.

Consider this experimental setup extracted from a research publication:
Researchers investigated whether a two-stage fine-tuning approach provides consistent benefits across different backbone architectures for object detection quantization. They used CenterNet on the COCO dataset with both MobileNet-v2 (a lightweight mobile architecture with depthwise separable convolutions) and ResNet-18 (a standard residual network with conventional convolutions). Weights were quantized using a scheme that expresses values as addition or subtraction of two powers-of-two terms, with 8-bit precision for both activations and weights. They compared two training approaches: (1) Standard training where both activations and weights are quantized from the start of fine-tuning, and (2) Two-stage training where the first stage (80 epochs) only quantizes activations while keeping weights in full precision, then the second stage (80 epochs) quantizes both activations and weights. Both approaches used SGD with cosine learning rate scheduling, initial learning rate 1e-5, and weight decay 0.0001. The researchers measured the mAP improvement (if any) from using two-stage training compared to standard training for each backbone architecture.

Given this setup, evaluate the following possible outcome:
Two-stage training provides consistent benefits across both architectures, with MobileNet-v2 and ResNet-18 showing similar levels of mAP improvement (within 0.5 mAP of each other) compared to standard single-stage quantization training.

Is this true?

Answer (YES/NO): YES